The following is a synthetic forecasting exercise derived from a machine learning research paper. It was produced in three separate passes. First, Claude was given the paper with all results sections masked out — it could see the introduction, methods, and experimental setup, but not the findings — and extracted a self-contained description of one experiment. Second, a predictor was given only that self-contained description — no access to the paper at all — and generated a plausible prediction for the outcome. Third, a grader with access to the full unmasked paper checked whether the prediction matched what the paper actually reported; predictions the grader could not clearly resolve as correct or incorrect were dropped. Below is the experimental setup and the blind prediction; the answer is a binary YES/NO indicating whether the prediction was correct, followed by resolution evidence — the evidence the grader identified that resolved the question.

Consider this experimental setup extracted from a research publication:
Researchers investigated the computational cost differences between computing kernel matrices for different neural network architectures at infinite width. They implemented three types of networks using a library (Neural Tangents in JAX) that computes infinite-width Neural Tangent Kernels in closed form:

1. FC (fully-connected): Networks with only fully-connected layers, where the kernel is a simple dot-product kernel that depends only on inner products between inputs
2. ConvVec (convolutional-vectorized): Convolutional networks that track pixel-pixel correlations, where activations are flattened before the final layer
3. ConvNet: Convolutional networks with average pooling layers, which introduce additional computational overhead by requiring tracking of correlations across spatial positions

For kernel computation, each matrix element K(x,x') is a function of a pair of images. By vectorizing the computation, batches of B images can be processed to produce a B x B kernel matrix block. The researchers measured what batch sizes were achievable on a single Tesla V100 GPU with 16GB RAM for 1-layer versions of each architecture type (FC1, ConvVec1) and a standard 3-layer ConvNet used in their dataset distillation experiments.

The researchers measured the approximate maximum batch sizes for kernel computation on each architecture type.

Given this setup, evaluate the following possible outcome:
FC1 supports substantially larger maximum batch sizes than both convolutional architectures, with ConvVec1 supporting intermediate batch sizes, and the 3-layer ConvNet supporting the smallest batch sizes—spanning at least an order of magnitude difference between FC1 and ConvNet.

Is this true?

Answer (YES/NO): YES